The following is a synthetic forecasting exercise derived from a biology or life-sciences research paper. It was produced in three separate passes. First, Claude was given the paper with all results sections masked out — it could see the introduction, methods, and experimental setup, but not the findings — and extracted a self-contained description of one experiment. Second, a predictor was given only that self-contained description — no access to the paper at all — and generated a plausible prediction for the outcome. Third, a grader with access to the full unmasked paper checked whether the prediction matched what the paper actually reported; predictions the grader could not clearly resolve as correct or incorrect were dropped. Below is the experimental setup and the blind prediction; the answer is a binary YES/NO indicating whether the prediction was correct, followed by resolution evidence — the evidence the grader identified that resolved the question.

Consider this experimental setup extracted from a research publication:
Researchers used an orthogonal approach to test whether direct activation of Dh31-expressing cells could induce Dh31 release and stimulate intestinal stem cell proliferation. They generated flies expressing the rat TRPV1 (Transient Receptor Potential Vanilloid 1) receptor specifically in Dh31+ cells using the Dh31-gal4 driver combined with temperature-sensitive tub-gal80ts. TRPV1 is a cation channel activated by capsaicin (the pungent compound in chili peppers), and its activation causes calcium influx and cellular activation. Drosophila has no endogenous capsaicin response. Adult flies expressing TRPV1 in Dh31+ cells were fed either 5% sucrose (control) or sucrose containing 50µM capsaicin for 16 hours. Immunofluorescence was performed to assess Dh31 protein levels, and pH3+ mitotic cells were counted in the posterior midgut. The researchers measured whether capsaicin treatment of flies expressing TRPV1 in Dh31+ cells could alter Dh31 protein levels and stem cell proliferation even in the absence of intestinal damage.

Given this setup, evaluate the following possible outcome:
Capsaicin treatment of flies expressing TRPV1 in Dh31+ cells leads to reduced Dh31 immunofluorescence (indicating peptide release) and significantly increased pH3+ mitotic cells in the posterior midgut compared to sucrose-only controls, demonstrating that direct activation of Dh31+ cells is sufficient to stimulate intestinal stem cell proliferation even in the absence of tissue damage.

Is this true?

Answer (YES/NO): NO